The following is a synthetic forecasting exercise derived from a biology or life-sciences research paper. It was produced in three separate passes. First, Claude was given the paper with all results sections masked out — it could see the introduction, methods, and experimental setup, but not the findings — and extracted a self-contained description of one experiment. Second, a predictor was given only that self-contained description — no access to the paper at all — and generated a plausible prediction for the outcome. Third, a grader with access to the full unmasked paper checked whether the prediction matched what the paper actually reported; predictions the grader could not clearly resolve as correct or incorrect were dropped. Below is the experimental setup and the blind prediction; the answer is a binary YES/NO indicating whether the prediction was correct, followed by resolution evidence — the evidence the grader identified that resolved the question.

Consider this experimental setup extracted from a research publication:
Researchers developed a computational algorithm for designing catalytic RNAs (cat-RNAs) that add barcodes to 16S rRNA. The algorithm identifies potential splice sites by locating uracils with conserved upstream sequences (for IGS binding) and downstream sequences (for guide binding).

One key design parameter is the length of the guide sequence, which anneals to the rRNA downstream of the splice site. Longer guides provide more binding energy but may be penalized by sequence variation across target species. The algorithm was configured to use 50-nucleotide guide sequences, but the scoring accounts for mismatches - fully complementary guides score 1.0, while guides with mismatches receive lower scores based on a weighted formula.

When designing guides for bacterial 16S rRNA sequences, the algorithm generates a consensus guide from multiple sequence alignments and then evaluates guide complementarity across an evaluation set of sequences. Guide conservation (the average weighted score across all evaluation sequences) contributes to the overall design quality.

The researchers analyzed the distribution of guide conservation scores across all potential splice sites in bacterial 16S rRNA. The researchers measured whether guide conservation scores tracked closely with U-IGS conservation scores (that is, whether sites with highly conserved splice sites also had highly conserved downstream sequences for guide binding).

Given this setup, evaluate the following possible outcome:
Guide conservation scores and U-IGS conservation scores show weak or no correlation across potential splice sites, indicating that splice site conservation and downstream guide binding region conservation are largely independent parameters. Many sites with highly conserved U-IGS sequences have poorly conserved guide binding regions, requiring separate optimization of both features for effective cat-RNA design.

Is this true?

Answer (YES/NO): YES